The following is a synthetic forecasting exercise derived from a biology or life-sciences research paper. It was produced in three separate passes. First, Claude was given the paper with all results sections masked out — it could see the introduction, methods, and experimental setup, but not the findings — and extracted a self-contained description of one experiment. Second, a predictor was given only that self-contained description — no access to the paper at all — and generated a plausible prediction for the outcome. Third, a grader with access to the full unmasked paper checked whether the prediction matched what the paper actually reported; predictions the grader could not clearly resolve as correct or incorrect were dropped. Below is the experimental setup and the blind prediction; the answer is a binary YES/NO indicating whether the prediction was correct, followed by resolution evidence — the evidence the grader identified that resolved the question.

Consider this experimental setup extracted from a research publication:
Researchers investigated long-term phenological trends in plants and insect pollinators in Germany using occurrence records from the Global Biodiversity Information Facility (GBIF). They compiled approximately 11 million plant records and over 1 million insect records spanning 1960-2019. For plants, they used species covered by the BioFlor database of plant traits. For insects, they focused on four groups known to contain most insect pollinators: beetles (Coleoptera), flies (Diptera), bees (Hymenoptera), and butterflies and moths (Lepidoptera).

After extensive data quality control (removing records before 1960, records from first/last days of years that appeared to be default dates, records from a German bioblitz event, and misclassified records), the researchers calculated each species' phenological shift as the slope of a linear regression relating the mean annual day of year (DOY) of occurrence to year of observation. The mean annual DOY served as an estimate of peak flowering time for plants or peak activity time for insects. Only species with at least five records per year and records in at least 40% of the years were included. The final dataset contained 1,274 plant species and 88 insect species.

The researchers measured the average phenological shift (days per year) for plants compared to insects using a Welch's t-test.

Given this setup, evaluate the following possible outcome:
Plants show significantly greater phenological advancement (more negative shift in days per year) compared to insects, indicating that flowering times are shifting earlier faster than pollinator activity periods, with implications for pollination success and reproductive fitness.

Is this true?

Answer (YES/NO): YES